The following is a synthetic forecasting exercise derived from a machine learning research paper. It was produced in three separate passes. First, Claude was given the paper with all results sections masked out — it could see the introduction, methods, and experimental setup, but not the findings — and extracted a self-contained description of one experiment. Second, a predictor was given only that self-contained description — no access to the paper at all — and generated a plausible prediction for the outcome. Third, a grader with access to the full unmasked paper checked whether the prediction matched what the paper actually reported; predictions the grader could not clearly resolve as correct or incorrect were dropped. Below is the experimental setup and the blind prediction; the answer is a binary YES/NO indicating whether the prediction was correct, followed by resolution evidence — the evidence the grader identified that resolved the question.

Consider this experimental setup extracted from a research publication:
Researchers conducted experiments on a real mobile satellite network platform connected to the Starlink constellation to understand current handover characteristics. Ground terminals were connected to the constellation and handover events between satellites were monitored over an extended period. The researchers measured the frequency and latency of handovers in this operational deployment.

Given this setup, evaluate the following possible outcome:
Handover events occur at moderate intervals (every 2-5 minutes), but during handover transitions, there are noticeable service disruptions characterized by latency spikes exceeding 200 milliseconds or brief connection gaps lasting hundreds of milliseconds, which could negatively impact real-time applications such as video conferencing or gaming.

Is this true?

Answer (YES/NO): YES